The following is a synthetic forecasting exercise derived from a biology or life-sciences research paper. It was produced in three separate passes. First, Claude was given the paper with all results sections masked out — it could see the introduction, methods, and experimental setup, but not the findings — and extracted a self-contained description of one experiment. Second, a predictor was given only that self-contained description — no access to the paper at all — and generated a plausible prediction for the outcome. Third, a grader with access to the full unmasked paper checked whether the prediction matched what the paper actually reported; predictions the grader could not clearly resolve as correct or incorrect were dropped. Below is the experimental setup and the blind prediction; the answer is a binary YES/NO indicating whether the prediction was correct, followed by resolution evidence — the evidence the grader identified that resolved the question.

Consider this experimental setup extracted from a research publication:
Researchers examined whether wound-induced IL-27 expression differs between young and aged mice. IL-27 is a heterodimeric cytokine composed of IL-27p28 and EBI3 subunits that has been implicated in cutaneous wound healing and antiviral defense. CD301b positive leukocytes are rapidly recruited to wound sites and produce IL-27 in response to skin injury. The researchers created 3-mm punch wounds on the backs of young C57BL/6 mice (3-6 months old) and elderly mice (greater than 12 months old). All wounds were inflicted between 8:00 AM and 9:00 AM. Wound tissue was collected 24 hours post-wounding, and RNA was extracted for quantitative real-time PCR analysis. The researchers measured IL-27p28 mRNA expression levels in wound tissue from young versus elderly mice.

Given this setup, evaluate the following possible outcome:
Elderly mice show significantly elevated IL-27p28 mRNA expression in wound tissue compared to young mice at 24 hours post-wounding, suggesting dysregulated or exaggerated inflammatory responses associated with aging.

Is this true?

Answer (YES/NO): NO